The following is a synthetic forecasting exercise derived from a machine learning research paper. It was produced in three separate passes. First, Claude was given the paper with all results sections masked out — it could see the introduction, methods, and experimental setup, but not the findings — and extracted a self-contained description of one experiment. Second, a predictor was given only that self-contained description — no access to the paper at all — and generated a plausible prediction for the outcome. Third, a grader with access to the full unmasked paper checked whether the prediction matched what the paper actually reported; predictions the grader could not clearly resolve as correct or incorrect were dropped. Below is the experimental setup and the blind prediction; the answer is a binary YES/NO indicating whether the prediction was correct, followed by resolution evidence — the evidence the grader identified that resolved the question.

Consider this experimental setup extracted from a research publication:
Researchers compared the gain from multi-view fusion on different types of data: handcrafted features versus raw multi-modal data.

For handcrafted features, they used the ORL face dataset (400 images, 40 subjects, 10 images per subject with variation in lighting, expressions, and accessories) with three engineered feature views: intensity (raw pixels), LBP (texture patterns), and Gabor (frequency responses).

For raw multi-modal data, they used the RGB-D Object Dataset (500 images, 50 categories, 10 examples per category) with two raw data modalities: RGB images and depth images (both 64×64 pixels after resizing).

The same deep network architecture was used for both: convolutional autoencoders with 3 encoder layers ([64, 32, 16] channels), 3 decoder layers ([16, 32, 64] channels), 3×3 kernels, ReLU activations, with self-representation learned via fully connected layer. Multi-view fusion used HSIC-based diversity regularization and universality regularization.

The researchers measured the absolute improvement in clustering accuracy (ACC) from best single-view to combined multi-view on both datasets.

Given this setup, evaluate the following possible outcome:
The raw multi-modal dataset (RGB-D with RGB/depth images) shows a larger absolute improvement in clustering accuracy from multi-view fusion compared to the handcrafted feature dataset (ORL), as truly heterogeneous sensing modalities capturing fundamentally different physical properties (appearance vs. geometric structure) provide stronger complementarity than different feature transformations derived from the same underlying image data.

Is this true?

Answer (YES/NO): NO